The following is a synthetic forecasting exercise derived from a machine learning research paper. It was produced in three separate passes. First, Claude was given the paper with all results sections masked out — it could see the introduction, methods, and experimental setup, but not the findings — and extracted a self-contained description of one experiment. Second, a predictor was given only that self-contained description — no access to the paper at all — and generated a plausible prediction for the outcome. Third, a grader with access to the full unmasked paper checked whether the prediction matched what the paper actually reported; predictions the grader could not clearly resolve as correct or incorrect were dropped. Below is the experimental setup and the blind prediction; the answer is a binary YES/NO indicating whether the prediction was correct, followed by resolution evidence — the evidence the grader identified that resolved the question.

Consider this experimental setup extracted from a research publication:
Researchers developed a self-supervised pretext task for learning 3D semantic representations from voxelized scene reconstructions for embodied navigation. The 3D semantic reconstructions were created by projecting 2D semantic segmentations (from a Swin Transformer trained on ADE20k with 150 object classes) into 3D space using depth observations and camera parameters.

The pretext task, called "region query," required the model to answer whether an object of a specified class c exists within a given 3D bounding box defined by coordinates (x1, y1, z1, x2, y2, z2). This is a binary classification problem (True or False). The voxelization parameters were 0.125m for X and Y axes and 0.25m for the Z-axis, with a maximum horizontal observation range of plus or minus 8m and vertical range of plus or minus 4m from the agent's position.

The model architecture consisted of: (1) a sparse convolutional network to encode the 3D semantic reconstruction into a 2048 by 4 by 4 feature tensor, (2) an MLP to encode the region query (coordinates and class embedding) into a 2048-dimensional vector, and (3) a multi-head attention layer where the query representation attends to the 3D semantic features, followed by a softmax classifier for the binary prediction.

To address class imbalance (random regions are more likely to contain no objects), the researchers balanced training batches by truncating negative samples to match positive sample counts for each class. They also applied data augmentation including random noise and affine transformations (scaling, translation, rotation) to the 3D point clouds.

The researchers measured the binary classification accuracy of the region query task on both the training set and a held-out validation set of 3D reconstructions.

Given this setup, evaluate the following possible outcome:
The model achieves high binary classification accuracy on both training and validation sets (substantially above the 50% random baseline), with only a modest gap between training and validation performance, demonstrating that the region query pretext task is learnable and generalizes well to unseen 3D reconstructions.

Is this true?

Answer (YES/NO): YES